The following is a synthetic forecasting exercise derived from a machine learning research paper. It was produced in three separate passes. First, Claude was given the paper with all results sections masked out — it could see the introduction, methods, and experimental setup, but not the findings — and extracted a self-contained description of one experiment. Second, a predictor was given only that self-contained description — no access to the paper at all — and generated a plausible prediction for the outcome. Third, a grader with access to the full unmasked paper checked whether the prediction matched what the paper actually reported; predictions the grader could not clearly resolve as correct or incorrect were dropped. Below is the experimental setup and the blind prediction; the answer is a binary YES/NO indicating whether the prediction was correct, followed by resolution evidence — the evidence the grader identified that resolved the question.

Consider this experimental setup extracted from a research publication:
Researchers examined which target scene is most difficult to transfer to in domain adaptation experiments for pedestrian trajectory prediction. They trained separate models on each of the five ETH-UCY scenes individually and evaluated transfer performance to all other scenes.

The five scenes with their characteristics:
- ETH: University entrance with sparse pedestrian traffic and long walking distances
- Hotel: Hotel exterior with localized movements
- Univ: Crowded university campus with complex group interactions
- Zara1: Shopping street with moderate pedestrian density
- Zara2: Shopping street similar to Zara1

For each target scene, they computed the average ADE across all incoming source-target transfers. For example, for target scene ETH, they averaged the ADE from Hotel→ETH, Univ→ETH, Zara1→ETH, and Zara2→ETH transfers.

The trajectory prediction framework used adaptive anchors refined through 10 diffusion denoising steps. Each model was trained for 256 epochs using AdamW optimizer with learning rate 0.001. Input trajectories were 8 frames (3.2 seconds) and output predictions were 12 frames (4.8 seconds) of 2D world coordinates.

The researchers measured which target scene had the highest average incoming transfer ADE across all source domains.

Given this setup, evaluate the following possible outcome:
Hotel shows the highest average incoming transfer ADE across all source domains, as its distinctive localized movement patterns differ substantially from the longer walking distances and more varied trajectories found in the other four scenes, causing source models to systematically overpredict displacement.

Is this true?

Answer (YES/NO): NO